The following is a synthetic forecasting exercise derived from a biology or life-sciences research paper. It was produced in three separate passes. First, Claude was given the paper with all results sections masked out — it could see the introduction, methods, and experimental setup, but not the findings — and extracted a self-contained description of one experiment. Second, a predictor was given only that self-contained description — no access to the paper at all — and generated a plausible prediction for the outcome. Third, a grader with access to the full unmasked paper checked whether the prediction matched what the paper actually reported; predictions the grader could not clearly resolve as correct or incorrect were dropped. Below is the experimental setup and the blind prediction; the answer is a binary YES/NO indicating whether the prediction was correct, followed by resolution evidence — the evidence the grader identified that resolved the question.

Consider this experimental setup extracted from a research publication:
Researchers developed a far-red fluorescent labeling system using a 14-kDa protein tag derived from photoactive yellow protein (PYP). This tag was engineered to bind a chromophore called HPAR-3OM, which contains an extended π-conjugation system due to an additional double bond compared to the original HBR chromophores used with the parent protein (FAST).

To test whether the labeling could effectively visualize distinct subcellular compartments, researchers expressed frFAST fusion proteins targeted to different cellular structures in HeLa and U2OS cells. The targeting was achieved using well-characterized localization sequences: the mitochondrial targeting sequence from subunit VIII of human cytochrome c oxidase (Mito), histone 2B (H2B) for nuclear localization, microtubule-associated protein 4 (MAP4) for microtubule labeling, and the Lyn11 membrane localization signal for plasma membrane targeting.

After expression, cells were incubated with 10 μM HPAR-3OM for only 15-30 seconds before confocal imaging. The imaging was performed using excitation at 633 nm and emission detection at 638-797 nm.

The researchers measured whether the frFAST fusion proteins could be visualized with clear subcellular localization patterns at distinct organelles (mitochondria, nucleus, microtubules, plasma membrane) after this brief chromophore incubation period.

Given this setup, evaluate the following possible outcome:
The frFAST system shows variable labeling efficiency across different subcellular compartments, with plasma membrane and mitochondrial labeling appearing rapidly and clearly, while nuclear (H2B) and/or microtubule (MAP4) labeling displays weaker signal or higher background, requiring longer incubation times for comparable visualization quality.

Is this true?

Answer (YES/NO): NO